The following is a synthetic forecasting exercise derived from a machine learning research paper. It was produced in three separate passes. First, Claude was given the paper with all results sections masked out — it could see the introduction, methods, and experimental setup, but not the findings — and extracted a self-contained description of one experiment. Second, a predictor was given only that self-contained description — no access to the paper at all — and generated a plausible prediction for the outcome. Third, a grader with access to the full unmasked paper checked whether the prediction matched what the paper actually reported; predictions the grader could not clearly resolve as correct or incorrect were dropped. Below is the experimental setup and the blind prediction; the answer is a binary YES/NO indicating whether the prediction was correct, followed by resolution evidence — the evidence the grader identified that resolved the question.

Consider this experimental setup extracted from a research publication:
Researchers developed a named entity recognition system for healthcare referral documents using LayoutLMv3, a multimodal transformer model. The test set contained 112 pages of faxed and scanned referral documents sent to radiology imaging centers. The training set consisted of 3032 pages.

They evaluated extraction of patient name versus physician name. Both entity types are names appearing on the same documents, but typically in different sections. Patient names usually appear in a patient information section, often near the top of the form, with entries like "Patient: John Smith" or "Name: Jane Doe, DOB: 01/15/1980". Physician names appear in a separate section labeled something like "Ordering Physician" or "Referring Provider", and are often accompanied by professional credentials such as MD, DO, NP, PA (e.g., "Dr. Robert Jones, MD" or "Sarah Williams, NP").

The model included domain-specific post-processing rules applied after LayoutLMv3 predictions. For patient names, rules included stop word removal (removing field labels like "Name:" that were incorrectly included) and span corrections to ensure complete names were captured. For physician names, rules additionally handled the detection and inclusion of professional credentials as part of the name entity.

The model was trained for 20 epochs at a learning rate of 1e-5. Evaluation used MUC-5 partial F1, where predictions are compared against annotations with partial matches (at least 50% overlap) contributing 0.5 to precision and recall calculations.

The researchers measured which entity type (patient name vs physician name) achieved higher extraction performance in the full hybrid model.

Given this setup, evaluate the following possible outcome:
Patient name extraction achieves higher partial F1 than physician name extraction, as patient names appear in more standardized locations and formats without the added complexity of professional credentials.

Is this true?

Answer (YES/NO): YES